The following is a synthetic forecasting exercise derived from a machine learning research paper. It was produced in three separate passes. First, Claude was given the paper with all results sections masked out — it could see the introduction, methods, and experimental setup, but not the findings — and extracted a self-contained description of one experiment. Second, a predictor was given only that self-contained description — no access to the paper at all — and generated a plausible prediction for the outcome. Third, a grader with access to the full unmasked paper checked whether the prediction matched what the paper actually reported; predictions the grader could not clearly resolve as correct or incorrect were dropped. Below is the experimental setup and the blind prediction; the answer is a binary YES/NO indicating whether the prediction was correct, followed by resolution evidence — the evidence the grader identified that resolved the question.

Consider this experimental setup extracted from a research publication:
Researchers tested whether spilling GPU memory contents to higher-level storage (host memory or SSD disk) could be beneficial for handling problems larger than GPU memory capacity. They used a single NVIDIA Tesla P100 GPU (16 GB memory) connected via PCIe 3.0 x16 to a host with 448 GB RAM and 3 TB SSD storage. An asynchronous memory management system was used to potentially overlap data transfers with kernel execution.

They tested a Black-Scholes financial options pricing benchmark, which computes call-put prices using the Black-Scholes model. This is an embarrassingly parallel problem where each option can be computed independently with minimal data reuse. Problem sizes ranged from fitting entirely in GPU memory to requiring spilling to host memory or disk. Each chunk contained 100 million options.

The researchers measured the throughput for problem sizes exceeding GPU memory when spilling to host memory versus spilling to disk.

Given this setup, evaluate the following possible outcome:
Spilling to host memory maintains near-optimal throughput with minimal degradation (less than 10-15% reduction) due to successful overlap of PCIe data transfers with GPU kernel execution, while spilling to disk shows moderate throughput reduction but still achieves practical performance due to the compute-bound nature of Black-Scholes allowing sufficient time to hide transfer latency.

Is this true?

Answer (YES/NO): NO